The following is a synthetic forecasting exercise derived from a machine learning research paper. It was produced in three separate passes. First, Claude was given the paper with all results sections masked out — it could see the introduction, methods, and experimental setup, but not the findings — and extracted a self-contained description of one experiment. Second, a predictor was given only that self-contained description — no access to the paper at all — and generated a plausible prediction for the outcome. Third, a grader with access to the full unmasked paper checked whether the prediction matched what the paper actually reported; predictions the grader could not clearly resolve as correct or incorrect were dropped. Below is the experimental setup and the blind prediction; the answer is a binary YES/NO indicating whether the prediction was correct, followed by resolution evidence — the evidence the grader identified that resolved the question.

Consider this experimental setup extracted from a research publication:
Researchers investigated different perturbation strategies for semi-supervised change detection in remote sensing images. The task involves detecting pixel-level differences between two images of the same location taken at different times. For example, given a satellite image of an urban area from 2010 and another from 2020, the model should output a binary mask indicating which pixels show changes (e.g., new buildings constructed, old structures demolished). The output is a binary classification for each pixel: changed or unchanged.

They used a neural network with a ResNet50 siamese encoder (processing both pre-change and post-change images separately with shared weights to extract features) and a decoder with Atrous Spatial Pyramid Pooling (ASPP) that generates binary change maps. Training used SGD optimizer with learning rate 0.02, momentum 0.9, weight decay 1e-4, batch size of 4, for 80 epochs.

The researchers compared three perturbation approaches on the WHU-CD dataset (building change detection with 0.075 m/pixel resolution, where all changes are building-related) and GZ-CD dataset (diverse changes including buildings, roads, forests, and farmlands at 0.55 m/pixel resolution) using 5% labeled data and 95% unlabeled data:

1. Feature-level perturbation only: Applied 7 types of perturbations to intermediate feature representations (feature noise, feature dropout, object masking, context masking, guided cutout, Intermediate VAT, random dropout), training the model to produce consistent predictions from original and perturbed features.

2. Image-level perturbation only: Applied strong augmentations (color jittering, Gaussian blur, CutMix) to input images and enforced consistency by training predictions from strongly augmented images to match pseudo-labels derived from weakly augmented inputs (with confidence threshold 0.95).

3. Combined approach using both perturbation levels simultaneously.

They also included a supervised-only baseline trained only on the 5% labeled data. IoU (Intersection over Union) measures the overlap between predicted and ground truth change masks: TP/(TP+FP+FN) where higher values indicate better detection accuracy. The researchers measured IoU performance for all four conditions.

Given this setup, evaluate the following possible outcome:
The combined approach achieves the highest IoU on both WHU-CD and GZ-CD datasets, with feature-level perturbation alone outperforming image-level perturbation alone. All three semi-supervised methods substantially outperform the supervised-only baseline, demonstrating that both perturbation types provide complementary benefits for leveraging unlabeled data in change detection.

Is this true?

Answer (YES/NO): NO